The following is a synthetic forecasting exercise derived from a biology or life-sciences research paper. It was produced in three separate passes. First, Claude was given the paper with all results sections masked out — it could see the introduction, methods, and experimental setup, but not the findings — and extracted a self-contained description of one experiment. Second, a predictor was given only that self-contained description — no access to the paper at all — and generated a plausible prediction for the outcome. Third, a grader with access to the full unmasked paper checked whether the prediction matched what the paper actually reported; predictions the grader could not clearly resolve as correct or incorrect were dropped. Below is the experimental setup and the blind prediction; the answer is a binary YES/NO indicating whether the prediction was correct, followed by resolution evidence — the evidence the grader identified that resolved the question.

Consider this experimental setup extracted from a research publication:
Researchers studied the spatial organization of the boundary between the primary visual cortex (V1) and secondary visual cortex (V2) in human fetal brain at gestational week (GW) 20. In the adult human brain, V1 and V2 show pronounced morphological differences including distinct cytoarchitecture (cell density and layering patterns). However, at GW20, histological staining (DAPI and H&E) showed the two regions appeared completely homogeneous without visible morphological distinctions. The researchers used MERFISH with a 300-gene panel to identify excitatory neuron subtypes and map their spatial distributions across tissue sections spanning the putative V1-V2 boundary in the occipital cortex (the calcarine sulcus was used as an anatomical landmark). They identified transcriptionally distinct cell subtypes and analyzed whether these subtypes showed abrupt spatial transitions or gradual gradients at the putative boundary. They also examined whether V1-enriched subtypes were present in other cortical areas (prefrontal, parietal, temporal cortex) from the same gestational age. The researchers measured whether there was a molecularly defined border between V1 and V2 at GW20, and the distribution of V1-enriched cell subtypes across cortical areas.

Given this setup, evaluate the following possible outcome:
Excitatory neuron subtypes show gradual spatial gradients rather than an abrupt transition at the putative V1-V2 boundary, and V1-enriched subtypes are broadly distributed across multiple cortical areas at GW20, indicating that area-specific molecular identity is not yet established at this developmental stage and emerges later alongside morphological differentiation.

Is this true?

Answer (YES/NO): NO